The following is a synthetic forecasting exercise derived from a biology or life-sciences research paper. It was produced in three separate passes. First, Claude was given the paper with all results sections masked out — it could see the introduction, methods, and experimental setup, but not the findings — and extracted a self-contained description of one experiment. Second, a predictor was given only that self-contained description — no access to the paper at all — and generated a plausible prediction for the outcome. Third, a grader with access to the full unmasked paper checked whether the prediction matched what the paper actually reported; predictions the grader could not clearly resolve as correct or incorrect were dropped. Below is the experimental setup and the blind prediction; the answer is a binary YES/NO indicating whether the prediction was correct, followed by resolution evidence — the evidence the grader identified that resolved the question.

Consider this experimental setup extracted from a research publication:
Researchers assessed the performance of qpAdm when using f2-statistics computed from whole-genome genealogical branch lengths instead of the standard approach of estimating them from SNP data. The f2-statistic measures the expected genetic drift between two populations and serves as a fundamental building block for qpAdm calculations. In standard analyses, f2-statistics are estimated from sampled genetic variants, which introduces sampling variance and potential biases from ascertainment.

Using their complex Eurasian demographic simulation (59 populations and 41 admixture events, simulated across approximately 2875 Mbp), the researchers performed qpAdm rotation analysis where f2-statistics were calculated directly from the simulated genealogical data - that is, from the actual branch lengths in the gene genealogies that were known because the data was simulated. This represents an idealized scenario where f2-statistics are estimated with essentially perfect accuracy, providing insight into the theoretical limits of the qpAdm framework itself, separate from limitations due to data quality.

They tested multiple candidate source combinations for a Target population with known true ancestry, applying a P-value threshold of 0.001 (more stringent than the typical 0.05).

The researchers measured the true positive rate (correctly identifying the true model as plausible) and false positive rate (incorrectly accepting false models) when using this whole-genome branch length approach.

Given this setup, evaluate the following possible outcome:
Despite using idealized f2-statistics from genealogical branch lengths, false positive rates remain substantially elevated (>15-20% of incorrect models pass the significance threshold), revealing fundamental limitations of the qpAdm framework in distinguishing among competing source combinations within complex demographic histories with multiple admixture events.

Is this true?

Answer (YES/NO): NO